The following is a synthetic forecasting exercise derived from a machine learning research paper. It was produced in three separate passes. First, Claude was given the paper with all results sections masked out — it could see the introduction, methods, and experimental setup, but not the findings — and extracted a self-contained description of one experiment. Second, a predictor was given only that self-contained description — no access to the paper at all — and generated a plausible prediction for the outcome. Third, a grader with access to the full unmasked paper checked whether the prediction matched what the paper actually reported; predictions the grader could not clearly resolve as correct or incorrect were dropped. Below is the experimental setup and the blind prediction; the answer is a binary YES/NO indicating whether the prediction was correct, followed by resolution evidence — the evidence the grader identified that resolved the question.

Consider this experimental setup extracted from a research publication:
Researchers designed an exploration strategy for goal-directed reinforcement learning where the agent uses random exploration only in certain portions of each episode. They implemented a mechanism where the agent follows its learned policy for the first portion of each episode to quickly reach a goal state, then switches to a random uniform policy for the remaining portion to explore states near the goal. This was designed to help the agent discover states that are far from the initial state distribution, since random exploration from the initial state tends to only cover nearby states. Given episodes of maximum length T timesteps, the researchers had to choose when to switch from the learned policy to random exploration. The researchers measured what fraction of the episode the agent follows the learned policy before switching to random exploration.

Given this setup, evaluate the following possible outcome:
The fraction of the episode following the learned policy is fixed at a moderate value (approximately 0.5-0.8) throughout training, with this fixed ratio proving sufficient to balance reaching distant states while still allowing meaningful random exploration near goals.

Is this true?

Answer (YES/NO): NO